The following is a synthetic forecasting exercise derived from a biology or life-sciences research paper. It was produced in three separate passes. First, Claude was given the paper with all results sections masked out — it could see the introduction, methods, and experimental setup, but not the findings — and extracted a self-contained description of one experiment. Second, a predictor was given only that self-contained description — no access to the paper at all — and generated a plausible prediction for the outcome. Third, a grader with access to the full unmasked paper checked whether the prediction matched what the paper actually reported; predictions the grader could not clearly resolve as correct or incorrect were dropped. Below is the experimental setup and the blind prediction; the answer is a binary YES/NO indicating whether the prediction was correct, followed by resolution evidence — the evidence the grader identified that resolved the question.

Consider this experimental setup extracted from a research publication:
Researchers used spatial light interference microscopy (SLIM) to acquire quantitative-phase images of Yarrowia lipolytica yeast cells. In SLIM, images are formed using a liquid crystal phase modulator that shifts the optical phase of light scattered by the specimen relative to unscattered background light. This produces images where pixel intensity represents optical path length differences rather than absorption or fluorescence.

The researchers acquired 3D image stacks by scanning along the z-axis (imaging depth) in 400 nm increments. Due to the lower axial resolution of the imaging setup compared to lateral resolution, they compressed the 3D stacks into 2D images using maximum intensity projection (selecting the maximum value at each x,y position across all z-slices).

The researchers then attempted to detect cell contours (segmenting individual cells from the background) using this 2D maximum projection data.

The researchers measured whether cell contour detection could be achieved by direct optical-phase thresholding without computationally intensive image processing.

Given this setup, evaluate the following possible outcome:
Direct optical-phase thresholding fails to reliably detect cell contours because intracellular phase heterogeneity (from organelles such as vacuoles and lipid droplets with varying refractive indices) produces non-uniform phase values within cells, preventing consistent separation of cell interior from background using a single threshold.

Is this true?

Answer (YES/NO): NO